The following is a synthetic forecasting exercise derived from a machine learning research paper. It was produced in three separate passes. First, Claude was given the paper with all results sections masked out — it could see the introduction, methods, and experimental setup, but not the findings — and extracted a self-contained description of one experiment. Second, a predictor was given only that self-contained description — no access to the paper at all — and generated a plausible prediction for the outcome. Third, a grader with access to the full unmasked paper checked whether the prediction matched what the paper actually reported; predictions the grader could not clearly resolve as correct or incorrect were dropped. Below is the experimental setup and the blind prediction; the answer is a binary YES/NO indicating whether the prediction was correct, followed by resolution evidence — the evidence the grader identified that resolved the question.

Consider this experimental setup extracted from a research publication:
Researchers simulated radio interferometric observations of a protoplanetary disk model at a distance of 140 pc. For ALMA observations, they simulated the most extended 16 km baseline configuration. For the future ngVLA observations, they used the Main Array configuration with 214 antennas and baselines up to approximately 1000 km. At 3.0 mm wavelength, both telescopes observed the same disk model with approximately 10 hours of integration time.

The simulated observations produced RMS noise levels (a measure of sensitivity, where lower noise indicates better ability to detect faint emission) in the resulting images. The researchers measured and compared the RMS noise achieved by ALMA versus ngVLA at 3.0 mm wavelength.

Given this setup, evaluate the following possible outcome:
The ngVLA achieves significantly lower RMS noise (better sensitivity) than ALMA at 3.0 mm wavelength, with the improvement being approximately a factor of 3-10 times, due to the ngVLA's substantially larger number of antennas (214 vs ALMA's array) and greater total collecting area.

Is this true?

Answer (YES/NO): NO